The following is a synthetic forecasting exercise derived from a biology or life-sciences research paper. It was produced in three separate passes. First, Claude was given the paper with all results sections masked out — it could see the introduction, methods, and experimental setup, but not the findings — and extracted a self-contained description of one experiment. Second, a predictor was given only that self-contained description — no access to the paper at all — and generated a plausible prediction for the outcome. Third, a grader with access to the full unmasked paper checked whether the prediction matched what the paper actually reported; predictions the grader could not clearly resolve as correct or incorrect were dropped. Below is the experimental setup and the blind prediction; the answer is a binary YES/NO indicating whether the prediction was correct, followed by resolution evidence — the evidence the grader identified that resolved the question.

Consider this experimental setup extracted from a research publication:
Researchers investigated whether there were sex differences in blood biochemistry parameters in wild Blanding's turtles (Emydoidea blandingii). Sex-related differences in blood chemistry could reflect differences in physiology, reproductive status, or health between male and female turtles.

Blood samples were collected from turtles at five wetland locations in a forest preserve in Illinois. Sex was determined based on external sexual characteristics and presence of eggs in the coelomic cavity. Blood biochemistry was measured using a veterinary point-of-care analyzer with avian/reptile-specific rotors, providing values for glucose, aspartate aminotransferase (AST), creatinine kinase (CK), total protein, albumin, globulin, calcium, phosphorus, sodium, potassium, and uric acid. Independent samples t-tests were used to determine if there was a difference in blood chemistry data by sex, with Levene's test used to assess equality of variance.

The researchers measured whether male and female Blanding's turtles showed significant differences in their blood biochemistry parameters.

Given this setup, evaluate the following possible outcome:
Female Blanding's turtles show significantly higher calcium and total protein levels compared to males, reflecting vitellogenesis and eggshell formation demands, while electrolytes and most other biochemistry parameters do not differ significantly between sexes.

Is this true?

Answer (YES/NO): NO